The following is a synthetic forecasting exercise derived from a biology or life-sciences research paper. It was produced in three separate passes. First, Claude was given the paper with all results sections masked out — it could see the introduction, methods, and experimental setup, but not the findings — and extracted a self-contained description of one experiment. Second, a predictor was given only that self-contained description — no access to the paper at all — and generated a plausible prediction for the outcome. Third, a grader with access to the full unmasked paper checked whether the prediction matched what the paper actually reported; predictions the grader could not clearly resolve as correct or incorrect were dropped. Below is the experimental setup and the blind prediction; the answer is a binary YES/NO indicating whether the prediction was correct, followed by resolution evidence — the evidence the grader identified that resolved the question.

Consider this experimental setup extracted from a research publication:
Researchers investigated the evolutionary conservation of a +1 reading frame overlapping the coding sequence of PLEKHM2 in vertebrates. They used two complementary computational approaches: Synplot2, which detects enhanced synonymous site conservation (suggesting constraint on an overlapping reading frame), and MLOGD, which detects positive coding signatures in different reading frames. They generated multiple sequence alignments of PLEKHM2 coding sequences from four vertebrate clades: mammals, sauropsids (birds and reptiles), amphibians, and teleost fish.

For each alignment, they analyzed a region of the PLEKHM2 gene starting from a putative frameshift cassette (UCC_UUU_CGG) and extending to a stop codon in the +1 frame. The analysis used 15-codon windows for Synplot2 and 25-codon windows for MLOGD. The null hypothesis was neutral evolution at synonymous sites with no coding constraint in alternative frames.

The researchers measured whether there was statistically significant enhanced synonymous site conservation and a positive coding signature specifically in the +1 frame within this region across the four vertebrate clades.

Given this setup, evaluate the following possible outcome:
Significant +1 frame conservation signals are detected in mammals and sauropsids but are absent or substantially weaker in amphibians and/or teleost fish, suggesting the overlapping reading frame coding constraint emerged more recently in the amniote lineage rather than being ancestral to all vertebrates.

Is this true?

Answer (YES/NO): NO